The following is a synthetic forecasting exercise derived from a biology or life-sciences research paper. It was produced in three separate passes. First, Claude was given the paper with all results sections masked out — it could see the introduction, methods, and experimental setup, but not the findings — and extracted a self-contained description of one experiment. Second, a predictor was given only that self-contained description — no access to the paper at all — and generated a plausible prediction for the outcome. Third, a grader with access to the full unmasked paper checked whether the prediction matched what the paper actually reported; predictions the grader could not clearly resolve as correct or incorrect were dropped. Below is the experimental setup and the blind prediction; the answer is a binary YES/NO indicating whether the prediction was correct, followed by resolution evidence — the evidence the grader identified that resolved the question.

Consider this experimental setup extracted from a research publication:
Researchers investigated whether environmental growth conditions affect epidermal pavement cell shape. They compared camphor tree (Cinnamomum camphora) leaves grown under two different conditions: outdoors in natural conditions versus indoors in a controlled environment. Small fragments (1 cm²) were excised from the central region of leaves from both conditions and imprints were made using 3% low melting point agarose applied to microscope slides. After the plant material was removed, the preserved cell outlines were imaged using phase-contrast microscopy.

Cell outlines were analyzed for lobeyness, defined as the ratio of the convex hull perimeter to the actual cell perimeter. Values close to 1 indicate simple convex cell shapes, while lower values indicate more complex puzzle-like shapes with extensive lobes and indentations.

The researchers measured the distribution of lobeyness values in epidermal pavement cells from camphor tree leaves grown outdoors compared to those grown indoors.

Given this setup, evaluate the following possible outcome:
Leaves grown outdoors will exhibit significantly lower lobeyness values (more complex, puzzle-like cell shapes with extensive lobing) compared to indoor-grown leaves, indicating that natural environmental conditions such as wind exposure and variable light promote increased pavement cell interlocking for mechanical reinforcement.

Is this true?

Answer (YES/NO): NO